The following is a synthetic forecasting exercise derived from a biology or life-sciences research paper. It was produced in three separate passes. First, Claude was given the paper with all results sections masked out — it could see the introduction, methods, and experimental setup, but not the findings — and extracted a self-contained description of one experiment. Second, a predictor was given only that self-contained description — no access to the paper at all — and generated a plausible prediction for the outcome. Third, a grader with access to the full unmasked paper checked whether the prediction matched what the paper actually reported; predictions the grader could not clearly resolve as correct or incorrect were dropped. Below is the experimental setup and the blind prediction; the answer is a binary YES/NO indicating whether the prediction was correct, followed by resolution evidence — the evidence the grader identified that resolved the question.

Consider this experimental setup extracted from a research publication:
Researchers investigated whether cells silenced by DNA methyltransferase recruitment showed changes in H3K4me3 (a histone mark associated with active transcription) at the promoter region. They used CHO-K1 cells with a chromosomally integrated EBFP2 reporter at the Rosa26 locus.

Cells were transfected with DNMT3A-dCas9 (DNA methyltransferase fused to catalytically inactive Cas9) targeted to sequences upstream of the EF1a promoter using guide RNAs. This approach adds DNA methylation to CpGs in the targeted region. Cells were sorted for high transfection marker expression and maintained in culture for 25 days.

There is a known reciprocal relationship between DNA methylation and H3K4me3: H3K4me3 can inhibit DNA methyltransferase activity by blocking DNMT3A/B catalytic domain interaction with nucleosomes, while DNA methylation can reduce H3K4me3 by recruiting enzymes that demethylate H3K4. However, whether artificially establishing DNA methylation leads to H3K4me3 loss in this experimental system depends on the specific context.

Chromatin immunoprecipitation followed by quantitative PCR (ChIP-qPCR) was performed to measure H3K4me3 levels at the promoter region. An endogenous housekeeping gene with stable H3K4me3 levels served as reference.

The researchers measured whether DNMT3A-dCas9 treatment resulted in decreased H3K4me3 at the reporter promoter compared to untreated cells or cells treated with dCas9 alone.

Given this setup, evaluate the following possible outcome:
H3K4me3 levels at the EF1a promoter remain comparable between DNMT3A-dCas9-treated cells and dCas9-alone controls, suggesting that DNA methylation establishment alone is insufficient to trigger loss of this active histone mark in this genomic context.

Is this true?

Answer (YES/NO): NO